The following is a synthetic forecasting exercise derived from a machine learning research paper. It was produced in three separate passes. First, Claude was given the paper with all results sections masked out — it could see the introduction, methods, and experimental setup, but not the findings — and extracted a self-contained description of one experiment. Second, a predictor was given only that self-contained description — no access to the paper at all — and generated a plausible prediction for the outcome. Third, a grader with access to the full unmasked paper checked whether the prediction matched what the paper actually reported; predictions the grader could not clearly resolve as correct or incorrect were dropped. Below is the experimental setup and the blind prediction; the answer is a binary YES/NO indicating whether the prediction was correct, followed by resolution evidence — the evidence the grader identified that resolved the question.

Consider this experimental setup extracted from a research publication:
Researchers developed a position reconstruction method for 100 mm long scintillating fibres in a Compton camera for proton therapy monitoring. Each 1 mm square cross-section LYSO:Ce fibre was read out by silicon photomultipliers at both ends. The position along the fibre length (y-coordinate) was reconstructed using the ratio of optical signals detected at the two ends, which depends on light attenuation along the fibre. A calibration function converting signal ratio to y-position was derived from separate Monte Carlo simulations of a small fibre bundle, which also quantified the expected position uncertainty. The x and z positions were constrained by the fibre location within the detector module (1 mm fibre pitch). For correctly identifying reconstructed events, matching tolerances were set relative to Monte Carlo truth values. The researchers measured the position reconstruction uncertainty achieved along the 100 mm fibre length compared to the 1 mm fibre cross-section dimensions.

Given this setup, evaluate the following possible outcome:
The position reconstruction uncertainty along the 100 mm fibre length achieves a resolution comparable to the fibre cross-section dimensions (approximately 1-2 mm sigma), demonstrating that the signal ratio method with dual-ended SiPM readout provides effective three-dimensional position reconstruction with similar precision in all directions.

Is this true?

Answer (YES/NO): NO